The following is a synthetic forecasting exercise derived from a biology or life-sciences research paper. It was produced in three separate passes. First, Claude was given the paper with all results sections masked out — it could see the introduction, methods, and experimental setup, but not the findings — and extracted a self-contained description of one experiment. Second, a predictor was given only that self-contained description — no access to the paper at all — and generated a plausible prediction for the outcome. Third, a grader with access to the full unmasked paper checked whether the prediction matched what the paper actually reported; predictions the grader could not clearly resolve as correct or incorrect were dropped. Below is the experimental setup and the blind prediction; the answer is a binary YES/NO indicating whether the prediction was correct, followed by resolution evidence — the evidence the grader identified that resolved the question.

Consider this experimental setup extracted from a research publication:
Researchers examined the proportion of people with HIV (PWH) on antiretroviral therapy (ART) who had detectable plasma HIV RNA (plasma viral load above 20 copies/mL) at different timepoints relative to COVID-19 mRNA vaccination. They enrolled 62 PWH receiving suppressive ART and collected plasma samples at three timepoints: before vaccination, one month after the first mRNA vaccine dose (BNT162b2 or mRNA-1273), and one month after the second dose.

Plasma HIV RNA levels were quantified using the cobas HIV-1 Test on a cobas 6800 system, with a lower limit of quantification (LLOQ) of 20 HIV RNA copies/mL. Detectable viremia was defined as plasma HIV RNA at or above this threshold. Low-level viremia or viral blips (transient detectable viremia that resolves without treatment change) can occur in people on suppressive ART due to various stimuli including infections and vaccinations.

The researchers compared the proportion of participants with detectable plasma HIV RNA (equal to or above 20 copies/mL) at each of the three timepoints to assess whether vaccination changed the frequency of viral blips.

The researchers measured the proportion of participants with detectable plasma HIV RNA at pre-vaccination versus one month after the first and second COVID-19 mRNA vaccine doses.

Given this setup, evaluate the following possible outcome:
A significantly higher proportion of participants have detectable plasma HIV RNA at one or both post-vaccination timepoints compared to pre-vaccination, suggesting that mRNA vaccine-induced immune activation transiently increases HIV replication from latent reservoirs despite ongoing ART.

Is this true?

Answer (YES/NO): NO